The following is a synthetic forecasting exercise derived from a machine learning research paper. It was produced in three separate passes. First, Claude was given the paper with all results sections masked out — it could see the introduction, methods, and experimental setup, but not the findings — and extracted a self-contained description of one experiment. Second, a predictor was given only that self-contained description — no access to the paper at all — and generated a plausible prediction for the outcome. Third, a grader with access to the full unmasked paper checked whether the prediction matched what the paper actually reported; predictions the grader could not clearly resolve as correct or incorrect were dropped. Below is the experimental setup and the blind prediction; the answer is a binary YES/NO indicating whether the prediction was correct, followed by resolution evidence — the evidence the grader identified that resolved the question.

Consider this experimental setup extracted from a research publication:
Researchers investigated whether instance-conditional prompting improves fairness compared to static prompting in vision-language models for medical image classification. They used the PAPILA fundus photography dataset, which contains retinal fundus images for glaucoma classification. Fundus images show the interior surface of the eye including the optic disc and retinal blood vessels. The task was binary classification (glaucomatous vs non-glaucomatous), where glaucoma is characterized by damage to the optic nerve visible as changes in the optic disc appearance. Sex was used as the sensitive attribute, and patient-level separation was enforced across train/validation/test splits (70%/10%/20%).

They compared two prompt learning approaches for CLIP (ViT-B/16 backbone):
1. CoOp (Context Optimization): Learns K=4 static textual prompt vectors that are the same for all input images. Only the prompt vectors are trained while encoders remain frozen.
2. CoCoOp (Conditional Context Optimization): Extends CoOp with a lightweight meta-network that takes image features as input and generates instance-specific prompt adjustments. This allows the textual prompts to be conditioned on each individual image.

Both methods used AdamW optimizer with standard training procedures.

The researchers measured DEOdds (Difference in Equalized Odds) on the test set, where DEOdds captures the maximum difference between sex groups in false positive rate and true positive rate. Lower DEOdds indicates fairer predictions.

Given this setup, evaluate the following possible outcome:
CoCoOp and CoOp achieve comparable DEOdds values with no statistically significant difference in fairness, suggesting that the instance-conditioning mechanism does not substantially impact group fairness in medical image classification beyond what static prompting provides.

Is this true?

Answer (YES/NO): NO